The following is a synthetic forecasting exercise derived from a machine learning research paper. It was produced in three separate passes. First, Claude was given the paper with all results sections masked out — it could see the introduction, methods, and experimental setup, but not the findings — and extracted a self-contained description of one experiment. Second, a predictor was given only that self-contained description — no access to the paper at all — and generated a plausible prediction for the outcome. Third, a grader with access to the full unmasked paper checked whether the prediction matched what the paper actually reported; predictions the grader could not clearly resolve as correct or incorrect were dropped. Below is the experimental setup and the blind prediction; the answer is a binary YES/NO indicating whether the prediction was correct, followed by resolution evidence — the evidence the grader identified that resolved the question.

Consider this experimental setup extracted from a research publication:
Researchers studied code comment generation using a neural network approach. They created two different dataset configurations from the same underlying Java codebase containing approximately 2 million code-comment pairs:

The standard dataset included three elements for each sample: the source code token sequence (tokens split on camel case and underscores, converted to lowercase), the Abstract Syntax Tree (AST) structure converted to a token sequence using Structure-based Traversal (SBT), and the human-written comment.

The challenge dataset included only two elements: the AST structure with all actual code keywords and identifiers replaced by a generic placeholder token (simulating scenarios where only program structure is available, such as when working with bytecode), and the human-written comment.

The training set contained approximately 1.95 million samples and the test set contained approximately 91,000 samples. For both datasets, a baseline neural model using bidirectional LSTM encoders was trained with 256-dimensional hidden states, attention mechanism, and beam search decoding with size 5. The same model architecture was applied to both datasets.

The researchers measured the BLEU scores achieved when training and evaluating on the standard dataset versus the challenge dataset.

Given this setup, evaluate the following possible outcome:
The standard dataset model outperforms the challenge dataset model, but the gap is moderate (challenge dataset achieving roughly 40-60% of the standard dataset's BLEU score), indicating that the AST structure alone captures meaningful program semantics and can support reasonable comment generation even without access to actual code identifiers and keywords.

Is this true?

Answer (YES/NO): YES